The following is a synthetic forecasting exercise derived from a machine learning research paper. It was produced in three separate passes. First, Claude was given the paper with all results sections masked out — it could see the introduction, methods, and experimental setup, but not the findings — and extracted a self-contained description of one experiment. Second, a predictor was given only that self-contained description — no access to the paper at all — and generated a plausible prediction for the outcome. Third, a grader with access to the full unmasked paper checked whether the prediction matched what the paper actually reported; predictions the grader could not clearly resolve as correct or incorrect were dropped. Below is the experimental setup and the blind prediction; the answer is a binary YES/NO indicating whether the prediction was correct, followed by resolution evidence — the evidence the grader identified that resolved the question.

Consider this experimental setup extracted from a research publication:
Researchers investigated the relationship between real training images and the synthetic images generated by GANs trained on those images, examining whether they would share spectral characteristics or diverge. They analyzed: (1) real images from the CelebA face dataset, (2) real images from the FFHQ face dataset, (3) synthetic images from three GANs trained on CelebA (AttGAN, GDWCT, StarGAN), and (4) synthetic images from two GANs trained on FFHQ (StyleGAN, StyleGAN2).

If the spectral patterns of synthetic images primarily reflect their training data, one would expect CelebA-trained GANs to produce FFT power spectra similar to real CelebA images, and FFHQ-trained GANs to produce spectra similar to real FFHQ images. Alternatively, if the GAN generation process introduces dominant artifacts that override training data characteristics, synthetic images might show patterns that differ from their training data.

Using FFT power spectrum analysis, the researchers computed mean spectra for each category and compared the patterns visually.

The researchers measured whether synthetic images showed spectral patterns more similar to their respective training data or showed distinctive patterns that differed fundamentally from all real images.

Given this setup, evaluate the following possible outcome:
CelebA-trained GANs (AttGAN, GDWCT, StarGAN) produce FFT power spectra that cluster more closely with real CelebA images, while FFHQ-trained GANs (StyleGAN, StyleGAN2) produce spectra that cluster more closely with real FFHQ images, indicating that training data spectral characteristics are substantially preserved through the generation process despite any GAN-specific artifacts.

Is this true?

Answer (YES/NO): YES